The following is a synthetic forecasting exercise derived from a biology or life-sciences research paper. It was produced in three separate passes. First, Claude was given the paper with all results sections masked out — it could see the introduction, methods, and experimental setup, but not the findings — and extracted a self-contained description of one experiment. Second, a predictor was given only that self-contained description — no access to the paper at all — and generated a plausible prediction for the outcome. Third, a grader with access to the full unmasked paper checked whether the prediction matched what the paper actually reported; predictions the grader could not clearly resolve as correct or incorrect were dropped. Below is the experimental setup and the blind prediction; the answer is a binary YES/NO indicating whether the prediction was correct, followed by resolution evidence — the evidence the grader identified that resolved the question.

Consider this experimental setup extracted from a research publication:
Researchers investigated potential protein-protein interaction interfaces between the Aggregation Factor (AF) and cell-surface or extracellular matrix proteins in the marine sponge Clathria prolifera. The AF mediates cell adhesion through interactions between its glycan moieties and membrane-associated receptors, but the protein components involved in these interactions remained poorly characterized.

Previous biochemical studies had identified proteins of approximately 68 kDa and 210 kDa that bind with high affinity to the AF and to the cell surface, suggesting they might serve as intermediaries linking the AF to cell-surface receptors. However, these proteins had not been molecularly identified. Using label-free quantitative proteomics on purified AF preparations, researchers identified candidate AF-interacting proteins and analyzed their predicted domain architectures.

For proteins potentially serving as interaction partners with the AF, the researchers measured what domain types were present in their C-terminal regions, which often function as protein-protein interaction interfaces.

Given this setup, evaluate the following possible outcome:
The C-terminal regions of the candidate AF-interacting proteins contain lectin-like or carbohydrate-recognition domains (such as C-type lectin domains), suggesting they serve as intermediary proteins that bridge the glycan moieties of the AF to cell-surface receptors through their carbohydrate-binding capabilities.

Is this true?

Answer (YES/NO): NO